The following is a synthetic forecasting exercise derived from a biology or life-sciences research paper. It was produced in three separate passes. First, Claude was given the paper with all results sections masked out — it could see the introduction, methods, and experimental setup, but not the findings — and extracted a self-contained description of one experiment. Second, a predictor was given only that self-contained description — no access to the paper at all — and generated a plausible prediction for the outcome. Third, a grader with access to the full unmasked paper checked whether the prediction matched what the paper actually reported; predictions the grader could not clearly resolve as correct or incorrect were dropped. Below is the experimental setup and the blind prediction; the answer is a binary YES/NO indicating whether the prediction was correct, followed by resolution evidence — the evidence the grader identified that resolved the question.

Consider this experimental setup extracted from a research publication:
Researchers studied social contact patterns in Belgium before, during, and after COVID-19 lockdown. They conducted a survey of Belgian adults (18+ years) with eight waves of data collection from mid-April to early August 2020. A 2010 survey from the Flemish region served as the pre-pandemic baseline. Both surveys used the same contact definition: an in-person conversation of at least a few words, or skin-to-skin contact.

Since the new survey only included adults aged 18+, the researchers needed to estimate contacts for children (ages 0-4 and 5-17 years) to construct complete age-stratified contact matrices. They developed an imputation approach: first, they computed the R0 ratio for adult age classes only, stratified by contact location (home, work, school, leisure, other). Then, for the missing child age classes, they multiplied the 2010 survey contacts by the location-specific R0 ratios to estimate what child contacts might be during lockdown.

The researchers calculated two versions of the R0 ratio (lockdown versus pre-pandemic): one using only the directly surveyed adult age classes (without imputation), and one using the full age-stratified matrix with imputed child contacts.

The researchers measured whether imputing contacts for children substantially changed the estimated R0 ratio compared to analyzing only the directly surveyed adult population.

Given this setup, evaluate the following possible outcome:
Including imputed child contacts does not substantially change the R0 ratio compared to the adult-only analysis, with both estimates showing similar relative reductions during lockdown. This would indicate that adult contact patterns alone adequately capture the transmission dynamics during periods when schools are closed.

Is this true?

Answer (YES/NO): NO